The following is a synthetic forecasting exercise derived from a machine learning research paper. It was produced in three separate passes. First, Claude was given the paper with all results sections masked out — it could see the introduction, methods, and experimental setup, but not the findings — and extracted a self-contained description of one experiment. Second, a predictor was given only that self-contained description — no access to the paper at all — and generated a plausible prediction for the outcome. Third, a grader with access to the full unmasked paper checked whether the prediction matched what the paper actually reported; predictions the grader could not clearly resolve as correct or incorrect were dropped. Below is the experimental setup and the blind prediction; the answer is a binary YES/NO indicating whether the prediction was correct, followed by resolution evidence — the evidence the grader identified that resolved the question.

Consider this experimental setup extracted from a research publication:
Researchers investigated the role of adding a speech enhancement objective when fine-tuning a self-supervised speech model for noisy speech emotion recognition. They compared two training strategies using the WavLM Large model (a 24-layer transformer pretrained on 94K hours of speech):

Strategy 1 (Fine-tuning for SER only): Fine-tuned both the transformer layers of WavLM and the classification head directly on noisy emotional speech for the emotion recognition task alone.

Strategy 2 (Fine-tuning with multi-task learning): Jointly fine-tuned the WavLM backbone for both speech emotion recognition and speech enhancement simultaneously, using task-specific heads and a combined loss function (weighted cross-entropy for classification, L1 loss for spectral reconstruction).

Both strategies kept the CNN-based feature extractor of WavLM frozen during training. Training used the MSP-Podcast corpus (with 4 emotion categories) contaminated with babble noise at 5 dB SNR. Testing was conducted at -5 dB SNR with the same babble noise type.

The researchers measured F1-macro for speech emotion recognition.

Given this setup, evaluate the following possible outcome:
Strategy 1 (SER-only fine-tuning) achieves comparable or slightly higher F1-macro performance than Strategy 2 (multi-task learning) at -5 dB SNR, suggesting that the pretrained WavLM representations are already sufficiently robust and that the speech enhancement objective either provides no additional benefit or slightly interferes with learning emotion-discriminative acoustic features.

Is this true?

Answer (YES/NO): NO